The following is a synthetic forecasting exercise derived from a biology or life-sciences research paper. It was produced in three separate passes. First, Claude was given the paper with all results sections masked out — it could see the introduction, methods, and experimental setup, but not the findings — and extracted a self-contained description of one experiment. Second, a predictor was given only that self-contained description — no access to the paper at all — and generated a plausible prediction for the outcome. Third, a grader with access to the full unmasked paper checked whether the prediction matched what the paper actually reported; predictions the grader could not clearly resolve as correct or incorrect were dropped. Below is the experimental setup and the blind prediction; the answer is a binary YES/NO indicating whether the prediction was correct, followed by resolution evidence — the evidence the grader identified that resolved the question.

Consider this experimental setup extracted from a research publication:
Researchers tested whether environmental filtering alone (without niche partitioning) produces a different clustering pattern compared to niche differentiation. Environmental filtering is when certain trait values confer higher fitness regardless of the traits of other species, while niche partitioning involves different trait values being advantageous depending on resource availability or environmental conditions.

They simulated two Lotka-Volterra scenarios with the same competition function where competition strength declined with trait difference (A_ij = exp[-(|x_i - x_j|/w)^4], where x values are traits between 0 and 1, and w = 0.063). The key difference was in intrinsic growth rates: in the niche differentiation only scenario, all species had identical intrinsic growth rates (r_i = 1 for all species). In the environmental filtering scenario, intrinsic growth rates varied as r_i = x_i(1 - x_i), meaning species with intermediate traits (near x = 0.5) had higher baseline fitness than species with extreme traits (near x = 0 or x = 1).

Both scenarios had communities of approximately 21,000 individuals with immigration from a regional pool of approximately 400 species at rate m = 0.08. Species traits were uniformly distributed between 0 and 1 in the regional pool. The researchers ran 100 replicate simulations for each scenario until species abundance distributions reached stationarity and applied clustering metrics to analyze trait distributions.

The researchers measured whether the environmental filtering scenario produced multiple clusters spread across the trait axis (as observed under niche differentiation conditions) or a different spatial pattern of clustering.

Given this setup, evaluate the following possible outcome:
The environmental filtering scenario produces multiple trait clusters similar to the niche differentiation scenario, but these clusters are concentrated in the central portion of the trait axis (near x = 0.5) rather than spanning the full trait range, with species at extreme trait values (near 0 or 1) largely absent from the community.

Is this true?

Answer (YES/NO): NO